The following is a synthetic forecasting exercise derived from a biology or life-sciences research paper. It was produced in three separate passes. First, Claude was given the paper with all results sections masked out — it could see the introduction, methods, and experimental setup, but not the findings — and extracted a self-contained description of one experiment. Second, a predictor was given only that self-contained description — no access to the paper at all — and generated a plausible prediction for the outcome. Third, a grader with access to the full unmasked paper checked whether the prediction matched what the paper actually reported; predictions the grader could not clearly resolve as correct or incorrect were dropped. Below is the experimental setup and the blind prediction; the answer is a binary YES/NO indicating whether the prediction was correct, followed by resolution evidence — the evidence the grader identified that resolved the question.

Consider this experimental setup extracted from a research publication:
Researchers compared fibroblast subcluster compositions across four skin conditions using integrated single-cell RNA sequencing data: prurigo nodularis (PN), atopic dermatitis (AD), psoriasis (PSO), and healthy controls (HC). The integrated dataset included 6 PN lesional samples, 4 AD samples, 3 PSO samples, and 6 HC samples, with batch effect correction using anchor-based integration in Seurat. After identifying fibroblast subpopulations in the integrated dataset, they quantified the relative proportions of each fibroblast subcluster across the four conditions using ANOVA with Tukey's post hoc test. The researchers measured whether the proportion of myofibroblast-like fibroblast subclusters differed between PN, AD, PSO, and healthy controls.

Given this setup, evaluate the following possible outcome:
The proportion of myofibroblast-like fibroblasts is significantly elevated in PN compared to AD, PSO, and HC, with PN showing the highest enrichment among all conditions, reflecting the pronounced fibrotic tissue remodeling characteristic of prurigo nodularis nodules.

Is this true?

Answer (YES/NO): YES